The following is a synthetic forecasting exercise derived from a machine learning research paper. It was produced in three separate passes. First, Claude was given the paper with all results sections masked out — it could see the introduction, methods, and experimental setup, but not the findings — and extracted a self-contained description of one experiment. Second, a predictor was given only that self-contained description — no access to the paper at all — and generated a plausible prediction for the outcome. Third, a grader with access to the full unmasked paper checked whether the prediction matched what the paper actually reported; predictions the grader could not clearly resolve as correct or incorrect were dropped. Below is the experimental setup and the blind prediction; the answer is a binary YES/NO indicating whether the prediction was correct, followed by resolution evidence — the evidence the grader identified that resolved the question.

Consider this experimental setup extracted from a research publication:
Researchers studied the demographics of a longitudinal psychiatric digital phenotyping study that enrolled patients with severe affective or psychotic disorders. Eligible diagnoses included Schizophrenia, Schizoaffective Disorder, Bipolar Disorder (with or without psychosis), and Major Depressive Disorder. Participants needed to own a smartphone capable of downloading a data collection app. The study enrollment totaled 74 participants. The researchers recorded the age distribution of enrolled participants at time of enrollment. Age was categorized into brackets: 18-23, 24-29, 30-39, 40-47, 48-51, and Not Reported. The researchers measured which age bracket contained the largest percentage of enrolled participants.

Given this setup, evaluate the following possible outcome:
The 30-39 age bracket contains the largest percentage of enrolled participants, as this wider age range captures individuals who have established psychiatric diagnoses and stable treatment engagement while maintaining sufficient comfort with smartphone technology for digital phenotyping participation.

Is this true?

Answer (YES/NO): NO